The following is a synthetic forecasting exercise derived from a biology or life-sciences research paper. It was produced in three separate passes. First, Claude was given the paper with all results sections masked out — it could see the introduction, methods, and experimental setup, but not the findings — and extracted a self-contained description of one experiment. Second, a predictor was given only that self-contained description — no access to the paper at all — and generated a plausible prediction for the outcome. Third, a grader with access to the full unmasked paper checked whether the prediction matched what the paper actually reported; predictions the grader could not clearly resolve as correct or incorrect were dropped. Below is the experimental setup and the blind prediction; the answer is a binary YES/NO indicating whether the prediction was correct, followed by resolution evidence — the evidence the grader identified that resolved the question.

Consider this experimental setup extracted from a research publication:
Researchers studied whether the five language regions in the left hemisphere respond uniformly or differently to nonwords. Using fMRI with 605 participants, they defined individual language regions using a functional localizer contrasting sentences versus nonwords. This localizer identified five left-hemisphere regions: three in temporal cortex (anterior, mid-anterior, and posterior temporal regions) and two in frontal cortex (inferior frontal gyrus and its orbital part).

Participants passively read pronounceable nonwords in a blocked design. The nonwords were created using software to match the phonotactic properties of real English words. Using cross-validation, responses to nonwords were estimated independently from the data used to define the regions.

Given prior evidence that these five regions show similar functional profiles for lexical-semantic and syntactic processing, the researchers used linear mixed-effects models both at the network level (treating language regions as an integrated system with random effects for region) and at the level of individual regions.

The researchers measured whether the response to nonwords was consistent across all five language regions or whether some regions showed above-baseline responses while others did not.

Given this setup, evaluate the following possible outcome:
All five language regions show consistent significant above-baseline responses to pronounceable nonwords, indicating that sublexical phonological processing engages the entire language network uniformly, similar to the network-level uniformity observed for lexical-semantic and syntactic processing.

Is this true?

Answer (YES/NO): YES